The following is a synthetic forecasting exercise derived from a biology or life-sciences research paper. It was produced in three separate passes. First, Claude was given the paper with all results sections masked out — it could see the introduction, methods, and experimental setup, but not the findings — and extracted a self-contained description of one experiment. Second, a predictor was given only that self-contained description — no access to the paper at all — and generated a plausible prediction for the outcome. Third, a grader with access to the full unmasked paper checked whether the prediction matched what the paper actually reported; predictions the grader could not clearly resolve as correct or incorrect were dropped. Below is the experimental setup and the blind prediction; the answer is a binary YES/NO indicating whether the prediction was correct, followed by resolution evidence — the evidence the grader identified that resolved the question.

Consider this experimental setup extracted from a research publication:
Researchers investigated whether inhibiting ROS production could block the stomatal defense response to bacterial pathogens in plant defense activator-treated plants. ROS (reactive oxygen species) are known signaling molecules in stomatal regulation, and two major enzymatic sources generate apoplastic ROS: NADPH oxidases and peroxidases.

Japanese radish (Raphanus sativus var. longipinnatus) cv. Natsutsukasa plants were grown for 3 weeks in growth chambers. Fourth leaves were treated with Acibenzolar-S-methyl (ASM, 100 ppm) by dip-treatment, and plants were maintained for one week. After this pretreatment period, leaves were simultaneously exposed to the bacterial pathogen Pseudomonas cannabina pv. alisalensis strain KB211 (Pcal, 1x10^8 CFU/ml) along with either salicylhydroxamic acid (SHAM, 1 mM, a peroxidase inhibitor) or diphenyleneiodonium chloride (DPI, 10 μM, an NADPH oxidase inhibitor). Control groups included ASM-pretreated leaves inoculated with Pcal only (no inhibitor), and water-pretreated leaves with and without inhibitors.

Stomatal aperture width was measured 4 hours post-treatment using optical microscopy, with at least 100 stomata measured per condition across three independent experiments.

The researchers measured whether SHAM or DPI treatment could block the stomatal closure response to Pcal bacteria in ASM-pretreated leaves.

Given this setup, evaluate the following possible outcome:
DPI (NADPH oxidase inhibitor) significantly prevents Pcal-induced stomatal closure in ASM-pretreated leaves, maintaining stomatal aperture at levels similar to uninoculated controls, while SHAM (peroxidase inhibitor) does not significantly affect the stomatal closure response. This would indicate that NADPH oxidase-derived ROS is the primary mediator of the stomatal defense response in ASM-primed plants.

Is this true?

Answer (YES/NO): NO